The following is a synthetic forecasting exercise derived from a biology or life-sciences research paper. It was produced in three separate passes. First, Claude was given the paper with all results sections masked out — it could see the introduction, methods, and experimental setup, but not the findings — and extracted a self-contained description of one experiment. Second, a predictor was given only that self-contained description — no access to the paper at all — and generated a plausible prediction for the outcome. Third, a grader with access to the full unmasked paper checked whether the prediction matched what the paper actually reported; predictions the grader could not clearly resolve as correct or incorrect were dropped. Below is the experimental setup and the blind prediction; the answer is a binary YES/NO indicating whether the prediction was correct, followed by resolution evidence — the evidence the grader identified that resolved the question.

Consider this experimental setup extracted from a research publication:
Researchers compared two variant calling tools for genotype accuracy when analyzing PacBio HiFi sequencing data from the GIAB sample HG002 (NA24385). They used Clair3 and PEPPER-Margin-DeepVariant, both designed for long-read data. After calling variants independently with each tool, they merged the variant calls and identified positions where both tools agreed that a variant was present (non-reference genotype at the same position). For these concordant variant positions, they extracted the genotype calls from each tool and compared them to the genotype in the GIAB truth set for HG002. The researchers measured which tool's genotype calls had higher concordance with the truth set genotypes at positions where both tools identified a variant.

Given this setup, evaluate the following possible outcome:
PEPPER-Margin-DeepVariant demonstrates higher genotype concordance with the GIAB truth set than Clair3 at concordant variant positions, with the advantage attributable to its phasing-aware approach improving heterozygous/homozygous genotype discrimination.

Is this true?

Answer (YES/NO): NO